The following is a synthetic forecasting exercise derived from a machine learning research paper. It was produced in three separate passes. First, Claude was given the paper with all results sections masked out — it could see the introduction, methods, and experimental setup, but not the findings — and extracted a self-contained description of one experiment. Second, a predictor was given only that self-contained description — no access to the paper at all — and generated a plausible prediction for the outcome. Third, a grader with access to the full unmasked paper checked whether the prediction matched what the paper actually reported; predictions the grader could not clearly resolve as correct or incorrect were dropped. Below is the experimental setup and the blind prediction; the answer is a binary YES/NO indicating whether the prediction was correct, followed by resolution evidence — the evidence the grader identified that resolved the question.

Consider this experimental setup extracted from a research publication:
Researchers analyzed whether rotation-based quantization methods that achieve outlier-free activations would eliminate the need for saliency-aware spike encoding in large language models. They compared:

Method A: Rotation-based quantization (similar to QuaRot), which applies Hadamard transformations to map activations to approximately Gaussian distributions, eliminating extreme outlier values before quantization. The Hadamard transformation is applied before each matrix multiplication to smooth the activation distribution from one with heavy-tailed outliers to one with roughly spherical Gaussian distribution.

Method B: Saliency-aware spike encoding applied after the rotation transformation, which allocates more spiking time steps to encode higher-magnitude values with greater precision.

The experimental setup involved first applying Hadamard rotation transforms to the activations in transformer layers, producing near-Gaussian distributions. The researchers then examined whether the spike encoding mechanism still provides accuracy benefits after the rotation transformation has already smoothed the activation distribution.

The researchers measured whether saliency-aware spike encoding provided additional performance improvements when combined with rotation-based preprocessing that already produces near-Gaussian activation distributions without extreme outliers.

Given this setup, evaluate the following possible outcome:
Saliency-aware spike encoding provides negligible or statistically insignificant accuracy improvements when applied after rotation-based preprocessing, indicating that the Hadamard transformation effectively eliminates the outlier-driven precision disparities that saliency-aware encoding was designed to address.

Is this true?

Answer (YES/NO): NO